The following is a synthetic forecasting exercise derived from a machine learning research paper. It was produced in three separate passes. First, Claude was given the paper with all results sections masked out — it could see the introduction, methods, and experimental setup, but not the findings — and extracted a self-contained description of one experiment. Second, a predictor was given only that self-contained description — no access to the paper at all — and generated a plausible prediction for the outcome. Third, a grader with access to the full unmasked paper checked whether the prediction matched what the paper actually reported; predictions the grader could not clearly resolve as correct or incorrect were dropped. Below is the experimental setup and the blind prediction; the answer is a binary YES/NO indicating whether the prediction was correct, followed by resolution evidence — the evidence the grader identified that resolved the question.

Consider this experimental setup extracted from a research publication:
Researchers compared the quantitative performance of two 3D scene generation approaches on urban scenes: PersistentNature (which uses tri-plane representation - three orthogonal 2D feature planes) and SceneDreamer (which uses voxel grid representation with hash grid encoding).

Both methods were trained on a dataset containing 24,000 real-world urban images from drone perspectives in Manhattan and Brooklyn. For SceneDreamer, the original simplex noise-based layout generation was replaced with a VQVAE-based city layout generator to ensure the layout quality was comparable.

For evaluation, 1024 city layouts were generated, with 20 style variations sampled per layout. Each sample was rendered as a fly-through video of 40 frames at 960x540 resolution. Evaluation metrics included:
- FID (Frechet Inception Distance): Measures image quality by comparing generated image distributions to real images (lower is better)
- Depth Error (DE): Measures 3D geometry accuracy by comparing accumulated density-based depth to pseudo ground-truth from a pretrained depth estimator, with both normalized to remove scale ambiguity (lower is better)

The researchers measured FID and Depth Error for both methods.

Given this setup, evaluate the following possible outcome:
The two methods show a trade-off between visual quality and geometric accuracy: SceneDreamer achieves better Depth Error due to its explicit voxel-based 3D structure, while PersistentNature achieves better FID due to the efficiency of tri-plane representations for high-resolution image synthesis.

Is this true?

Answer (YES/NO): YES